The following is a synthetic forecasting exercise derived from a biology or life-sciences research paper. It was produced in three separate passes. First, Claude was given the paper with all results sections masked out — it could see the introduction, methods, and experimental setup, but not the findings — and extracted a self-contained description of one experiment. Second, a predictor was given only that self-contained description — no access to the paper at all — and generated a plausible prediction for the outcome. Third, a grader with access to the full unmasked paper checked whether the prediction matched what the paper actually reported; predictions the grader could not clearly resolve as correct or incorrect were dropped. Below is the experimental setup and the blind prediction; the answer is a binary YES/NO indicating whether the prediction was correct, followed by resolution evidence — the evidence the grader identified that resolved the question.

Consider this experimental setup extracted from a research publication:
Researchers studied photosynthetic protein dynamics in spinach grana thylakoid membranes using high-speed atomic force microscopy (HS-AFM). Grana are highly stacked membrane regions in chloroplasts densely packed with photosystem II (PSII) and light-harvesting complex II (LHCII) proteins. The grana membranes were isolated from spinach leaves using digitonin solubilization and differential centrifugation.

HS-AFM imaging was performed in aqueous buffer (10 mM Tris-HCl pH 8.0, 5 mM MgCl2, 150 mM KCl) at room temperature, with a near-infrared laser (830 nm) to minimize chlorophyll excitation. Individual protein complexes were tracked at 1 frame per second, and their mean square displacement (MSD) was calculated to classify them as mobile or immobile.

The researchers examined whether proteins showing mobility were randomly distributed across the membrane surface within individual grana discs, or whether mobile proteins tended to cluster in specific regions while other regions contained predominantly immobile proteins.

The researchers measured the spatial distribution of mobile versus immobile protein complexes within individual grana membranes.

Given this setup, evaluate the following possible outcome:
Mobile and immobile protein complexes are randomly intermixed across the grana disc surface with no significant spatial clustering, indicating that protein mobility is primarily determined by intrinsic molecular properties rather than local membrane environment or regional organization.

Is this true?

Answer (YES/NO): NO